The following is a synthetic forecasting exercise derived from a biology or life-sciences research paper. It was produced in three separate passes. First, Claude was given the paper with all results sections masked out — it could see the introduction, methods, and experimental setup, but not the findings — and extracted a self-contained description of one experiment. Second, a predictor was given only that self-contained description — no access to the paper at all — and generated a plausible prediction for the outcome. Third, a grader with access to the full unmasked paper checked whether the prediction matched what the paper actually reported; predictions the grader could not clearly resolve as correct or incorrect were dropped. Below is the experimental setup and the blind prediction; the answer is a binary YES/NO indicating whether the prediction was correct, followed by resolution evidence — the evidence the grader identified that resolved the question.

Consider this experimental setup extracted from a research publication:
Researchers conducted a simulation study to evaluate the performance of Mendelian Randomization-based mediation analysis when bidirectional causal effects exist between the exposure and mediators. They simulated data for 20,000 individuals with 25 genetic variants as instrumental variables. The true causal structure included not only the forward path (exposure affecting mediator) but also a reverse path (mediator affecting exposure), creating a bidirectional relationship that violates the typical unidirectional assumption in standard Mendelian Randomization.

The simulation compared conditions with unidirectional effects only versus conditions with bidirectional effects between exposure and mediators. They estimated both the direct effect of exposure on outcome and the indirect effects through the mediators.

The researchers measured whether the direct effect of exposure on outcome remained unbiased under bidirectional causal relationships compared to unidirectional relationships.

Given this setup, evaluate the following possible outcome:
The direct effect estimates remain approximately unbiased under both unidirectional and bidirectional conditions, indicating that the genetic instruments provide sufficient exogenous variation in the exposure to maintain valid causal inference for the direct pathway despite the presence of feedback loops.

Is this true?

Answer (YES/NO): YES